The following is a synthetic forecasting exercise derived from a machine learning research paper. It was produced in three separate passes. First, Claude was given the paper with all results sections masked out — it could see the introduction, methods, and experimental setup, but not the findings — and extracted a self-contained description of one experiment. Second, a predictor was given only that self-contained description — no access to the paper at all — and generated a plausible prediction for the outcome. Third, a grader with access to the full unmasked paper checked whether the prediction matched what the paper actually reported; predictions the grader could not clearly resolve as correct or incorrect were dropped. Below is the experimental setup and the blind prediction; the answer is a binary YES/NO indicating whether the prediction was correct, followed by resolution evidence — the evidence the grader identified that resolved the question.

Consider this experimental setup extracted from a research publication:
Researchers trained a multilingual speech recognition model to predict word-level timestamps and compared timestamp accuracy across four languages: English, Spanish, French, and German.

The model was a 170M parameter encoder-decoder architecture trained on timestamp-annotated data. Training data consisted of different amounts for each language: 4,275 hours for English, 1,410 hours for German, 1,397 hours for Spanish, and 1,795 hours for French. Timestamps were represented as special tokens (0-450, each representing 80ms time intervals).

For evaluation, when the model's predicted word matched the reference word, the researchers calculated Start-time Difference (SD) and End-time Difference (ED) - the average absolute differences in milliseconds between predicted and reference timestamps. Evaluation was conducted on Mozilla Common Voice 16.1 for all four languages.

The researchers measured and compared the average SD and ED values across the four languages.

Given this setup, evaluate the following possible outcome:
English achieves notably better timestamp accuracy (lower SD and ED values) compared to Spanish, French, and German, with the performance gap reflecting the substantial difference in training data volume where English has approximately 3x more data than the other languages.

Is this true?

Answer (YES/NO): NO